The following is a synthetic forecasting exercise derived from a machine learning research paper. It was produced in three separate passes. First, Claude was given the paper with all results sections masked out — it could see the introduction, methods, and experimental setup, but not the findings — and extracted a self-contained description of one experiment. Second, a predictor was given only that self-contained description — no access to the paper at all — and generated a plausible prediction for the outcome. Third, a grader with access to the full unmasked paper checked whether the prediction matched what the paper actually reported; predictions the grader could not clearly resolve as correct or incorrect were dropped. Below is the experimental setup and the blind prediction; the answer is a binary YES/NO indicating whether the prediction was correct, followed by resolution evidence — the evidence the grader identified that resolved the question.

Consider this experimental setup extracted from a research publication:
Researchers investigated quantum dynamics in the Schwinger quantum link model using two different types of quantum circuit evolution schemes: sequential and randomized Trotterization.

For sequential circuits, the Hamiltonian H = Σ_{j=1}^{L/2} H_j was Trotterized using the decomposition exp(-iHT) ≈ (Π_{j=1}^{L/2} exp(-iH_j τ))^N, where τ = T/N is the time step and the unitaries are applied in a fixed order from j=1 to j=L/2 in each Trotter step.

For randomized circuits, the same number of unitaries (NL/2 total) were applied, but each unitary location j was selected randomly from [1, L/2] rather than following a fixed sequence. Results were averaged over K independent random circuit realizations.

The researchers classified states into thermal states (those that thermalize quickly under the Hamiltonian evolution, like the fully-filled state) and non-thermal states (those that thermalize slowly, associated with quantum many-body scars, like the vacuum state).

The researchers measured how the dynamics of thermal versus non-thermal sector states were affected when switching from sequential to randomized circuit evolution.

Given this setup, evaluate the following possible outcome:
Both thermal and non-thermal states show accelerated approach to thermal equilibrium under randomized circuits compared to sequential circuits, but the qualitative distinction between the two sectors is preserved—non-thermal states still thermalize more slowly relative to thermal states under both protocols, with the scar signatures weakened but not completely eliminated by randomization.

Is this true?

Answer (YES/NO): NO